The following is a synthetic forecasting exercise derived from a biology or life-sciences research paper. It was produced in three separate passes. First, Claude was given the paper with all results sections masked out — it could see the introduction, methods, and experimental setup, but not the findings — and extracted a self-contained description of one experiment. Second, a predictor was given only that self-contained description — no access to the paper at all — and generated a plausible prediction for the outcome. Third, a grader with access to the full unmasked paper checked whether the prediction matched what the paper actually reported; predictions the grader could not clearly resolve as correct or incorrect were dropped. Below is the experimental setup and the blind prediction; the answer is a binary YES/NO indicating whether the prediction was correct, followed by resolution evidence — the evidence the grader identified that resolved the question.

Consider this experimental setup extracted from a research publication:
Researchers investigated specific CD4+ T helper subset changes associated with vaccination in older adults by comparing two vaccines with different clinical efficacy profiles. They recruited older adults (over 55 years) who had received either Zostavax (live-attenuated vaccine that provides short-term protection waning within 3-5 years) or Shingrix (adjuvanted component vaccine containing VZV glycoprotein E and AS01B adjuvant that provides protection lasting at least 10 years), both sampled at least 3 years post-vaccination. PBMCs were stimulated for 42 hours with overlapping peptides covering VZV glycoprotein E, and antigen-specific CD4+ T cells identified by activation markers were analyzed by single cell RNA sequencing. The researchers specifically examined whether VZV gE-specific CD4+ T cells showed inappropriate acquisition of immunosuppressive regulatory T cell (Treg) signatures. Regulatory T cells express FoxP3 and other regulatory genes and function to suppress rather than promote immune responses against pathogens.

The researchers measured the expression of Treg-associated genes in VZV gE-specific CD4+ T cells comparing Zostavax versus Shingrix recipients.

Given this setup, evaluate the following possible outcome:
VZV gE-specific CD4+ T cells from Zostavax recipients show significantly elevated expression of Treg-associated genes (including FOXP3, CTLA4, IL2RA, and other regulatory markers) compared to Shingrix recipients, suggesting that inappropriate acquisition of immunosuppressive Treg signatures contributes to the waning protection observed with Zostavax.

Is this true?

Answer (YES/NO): YES